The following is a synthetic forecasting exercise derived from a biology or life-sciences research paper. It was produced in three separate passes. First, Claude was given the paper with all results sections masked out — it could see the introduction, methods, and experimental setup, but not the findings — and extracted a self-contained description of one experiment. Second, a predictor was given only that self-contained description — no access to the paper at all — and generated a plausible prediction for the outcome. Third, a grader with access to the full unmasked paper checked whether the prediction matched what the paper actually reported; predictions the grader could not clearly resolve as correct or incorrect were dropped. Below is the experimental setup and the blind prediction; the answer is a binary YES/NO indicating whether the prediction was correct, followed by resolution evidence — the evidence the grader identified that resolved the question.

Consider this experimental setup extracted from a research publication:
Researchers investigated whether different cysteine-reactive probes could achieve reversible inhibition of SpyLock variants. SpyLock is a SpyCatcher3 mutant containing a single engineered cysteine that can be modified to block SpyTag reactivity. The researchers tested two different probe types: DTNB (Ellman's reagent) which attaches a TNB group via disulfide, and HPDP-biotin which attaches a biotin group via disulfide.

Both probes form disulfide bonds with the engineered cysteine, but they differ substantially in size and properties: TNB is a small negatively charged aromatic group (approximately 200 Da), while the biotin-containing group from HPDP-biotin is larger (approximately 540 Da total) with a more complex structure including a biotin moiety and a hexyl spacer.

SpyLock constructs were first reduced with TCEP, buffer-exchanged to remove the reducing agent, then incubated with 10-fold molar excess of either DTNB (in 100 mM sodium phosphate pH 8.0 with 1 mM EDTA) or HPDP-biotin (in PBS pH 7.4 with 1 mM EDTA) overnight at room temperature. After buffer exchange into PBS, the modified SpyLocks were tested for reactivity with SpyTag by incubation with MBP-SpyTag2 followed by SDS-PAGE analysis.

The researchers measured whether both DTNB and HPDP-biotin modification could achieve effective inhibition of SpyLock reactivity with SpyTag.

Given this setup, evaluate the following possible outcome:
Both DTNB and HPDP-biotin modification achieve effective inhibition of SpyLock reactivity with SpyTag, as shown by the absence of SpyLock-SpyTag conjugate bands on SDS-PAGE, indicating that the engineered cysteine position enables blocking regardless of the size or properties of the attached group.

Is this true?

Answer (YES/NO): YES